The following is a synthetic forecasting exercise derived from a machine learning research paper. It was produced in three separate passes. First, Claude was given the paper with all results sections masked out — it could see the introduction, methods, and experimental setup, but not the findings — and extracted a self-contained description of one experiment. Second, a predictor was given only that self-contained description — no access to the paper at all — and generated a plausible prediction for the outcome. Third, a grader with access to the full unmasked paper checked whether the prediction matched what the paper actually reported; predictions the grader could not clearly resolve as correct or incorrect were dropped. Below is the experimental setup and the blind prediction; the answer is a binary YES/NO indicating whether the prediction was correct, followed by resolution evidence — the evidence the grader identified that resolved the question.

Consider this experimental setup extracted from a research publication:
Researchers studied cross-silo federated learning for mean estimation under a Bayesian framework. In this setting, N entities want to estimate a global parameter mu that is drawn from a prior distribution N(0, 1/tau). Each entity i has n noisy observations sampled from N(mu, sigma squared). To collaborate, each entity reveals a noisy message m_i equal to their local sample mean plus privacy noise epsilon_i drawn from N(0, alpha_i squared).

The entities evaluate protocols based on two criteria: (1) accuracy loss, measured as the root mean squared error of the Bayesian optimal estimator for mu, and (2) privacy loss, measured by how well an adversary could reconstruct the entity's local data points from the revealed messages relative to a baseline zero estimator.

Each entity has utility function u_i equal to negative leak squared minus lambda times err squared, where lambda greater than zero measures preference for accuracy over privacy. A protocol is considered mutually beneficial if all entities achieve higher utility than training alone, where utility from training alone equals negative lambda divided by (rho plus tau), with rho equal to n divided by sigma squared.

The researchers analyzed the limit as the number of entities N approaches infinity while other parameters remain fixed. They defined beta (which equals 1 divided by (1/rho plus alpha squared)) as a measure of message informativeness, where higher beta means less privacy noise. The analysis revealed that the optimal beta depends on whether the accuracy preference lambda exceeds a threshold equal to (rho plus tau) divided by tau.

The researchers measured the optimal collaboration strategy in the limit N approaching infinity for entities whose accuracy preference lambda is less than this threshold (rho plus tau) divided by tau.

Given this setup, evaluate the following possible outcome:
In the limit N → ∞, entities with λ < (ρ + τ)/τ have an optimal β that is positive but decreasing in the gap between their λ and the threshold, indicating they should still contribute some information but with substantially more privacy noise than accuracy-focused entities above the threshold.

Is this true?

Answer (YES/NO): NO